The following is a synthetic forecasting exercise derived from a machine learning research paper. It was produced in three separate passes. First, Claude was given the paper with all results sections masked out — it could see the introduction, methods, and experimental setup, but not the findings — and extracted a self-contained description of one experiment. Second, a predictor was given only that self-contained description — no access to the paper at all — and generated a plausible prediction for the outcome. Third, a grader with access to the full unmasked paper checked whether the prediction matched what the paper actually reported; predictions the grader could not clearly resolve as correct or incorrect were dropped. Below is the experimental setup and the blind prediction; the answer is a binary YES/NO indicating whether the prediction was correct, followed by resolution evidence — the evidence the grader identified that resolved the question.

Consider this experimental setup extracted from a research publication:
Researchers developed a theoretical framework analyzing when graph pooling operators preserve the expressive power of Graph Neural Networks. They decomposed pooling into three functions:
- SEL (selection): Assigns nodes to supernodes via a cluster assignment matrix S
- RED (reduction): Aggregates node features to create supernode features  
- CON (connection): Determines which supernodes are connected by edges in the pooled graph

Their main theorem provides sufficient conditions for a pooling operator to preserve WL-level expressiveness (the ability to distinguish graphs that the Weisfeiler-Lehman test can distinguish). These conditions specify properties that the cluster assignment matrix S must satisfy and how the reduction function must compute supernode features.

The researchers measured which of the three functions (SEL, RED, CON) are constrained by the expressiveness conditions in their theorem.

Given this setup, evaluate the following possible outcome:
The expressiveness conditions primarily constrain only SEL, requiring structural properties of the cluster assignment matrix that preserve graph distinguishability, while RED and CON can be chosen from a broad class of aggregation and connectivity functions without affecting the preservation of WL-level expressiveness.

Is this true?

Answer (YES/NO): NO